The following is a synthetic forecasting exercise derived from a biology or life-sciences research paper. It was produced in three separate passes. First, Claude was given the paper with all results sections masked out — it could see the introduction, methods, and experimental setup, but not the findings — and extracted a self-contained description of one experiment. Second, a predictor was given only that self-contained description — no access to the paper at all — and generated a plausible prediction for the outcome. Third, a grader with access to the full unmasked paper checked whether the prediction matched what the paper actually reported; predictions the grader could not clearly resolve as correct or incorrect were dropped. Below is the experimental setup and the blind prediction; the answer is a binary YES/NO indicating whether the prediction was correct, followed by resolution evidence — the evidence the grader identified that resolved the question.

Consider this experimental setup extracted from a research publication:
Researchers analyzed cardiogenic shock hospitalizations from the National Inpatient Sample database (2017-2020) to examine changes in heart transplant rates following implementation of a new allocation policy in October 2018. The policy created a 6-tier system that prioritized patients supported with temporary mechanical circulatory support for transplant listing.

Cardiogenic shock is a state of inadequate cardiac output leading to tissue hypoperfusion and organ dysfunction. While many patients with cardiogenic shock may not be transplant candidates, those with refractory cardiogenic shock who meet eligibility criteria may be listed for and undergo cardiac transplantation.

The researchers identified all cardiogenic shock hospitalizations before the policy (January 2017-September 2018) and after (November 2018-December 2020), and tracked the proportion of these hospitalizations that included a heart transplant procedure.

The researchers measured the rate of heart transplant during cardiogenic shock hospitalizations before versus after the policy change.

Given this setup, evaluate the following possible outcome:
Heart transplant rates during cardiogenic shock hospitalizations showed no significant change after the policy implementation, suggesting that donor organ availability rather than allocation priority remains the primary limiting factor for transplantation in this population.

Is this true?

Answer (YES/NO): NO